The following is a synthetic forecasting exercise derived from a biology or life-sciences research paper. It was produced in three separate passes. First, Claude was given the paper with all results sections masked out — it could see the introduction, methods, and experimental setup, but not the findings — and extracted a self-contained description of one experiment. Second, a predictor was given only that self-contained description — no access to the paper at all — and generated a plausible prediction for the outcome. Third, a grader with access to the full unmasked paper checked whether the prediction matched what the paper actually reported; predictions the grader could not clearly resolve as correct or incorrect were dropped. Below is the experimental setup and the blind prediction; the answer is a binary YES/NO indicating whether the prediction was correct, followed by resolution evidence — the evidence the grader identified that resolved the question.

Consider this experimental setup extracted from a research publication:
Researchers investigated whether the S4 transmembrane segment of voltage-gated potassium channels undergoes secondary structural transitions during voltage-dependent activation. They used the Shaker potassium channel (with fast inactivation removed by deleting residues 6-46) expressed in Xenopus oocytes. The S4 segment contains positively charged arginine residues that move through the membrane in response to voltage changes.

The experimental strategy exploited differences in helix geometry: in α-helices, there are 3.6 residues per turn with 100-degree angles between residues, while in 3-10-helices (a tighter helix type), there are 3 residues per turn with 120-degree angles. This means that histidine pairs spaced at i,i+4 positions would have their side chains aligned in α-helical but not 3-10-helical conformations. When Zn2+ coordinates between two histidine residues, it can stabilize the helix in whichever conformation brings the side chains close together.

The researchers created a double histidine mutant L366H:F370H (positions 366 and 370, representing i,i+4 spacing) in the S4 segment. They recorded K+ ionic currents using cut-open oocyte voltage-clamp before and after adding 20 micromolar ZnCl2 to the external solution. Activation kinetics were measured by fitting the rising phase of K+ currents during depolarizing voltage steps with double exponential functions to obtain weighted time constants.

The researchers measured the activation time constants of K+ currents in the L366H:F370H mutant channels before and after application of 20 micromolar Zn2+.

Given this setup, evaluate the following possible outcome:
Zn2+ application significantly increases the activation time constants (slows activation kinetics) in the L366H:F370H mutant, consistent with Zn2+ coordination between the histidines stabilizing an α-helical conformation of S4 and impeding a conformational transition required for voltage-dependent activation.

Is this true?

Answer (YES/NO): YES